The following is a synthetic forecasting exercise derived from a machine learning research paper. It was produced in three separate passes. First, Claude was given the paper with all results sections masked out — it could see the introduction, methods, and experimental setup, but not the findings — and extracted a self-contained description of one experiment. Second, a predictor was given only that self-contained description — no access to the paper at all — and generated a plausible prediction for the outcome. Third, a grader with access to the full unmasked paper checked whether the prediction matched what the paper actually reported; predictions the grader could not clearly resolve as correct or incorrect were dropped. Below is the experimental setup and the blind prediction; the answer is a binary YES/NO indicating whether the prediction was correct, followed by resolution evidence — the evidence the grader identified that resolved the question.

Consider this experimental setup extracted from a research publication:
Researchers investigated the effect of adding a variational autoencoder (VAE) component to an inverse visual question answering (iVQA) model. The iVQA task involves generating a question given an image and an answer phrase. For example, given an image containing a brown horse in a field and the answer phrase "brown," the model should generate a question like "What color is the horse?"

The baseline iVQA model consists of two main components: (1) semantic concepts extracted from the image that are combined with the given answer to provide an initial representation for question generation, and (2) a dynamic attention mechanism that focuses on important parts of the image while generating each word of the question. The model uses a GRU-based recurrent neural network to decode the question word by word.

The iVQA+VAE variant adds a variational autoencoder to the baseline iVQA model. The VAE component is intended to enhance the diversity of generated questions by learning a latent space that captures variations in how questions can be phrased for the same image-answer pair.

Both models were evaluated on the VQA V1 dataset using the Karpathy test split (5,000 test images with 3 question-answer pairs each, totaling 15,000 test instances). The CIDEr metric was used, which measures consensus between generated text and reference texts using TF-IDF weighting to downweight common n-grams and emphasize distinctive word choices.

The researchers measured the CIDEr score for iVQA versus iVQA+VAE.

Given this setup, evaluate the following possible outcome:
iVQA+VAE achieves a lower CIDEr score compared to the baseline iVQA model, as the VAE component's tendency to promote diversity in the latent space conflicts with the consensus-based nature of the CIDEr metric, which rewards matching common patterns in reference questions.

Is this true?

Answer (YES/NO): YES